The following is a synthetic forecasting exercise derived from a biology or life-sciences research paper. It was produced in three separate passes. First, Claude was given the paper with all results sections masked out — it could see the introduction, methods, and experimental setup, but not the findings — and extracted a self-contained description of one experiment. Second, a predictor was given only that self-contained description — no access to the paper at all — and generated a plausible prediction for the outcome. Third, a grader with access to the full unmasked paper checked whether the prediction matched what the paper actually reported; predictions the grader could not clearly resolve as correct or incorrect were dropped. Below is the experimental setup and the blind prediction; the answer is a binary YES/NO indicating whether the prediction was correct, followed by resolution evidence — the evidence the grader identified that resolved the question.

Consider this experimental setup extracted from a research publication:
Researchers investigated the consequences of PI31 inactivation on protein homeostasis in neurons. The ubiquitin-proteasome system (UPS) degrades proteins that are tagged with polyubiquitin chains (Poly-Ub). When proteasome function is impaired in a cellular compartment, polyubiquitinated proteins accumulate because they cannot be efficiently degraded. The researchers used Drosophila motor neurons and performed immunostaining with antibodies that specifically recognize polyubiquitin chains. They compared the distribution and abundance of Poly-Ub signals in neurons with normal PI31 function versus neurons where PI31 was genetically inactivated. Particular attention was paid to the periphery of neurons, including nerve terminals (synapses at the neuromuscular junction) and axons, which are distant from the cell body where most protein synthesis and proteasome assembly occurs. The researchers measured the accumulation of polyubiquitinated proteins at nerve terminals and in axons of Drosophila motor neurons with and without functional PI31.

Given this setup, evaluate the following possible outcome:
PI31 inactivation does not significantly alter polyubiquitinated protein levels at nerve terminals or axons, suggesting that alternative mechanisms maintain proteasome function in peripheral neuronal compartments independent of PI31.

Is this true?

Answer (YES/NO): NO